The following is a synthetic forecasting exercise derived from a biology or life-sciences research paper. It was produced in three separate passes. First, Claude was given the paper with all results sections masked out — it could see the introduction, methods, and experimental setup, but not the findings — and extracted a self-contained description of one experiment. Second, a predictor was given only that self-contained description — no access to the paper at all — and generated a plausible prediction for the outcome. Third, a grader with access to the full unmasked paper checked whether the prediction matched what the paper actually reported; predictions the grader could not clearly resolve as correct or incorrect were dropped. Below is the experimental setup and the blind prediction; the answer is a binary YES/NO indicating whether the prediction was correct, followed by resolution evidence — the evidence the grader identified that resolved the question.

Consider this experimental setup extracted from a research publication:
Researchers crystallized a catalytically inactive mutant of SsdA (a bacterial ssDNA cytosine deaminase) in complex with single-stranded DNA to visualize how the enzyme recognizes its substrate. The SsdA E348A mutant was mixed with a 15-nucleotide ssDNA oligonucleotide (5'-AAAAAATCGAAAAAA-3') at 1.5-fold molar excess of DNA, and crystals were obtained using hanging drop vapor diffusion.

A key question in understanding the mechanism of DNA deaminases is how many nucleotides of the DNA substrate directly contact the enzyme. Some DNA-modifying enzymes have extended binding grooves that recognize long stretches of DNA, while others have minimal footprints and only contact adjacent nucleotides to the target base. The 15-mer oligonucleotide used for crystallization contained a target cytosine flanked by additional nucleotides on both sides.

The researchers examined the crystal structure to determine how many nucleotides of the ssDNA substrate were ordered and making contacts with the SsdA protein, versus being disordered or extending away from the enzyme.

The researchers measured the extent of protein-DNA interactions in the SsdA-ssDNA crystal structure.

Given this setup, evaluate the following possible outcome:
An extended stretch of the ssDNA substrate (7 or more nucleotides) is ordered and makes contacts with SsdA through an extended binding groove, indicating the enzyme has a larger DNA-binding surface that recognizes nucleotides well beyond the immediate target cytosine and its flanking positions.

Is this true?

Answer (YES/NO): YES